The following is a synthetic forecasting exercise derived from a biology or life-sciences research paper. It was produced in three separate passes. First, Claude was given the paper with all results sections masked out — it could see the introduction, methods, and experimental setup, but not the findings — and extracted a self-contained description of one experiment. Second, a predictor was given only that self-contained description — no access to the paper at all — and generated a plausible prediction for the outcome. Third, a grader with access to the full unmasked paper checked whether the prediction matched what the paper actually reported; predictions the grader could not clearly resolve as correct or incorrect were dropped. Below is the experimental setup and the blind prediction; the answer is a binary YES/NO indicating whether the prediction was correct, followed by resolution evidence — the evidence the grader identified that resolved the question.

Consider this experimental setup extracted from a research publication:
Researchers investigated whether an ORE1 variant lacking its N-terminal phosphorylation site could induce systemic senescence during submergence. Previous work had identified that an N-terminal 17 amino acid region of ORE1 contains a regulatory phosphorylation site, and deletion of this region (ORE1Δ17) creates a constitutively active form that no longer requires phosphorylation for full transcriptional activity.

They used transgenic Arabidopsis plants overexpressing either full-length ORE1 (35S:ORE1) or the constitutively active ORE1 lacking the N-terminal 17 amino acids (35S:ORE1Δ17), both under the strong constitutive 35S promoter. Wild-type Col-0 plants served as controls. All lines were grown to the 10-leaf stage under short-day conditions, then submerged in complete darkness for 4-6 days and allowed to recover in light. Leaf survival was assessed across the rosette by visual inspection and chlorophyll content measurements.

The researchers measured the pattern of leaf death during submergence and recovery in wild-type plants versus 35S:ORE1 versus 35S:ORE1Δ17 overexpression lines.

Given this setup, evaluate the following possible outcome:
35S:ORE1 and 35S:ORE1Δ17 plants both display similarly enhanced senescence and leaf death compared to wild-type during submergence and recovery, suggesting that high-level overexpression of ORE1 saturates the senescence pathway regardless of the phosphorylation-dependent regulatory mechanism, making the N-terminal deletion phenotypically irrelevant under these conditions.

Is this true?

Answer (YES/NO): NO